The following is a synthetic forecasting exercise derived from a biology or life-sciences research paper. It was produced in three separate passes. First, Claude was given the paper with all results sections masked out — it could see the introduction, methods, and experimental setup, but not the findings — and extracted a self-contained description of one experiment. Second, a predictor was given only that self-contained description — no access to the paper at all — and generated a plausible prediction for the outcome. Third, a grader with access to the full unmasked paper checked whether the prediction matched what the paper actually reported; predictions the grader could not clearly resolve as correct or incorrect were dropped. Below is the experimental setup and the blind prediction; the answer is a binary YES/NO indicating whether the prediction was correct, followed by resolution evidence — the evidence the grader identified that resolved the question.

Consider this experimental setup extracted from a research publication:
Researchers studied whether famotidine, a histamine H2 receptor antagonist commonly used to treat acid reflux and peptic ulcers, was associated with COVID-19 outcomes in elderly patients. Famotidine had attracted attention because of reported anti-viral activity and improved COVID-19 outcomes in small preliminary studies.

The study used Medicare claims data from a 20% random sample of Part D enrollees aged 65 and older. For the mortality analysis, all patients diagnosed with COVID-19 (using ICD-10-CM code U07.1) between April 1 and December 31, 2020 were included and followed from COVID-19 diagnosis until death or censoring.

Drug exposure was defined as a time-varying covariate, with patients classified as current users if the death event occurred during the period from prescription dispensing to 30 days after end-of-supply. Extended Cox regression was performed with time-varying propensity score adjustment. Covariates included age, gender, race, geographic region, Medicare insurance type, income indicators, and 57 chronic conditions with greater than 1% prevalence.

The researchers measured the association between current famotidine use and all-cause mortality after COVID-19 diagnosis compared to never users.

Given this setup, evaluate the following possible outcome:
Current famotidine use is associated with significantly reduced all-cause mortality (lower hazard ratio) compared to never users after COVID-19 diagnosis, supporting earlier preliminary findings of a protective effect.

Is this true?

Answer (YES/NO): NO